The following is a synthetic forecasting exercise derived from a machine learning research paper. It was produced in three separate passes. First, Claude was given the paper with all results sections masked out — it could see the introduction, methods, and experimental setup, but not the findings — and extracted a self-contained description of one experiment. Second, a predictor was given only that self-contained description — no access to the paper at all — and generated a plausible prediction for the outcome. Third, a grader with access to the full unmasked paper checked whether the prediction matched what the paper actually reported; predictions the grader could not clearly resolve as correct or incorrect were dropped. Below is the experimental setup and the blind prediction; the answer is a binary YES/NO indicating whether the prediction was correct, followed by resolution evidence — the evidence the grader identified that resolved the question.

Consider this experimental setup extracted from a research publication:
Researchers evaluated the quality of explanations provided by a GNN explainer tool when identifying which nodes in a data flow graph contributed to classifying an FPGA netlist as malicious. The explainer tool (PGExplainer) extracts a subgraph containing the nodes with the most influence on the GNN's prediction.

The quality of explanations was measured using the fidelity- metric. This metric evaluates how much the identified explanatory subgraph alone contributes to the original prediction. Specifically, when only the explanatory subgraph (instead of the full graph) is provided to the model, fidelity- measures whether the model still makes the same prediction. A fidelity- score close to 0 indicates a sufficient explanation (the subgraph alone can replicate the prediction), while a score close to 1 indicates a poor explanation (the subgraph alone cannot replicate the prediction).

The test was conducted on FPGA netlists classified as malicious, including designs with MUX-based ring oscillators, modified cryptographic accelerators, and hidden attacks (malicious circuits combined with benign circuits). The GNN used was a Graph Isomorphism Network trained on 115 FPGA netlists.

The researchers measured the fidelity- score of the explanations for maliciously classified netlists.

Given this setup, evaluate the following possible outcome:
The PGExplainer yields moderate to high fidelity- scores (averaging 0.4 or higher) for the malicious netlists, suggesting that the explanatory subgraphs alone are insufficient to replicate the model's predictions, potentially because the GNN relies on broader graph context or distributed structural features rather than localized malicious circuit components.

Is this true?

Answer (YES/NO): NO